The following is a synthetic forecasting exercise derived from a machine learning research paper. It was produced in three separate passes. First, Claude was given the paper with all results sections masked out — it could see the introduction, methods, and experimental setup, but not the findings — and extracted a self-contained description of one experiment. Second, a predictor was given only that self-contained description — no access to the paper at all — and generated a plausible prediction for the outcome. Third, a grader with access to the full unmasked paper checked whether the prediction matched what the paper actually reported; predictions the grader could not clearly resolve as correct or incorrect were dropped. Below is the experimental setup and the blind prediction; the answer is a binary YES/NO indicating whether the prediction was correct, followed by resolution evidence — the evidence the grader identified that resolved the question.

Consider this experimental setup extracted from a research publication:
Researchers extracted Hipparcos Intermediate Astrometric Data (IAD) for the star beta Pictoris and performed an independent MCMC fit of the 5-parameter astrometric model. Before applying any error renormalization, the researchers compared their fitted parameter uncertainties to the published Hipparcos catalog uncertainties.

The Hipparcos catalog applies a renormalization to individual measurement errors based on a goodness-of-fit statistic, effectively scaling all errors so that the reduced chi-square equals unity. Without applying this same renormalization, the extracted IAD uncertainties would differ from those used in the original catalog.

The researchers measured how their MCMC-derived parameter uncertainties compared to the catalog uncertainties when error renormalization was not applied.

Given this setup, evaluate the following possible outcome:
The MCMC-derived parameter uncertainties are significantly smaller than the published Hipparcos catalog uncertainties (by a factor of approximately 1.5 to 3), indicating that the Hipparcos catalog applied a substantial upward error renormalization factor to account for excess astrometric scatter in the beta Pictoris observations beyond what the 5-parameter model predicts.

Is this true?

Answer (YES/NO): NO